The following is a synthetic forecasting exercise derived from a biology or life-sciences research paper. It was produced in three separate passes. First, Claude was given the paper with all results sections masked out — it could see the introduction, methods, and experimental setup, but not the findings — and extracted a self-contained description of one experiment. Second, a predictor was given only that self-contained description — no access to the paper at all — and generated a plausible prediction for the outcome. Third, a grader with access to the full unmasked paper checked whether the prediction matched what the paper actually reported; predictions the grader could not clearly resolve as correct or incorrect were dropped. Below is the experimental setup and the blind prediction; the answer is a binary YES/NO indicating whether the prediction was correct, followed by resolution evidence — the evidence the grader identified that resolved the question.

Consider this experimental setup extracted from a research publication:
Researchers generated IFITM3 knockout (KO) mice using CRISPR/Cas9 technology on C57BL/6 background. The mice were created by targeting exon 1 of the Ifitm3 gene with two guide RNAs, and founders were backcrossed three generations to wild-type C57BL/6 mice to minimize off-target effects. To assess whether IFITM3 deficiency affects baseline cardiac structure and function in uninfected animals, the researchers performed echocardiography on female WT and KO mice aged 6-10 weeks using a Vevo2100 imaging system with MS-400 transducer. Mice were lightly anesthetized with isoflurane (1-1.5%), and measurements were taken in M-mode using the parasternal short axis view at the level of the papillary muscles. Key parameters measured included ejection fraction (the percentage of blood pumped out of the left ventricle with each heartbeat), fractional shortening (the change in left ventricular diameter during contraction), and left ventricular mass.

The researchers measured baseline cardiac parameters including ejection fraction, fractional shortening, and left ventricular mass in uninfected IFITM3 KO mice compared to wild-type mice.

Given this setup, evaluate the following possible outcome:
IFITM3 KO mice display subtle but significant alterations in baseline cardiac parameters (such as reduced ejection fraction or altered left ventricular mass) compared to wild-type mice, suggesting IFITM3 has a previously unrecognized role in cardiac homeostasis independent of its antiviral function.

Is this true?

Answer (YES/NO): NO